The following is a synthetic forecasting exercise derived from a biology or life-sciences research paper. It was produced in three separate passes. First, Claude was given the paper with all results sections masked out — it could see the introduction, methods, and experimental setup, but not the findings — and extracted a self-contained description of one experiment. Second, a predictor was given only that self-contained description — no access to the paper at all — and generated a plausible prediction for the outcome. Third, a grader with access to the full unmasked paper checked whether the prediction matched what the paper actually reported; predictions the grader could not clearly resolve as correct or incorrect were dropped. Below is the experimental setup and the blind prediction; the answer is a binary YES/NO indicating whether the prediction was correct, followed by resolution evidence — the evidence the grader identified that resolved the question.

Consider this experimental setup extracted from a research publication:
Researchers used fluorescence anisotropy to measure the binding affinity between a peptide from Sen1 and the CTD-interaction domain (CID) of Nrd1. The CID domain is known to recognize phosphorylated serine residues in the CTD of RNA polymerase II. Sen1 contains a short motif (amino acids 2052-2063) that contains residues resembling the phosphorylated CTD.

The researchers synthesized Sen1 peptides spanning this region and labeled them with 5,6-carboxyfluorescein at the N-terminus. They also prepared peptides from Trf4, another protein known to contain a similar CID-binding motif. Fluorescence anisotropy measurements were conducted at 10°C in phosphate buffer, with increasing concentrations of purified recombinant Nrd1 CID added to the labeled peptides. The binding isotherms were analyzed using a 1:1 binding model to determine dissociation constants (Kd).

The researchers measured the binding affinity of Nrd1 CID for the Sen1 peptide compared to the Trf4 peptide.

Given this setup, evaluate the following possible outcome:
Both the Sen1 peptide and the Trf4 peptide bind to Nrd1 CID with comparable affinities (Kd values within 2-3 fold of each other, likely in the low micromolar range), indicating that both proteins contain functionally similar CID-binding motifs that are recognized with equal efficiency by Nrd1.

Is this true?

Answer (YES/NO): YES